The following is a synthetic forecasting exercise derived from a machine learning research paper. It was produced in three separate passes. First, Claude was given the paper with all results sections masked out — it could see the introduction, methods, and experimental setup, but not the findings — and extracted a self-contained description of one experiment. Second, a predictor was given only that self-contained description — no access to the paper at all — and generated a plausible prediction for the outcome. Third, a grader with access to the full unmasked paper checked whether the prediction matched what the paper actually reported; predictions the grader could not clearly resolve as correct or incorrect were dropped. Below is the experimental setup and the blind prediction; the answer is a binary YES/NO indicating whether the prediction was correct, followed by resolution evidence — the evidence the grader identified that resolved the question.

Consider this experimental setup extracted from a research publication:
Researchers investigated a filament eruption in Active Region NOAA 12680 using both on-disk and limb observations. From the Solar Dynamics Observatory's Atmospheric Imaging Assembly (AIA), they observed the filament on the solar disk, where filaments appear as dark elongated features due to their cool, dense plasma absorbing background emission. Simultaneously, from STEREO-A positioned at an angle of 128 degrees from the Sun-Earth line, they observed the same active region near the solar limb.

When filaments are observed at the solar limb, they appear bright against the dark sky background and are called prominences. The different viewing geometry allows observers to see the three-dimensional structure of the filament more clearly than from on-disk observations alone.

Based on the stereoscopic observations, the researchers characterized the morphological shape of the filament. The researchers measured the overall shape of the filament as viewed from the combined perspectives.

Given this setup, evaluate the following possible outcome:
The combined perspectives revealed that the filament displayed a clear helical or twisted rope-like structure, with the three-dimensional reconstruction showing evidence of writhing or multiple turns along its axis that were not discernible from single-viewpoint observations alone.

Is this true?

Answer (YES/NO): NO